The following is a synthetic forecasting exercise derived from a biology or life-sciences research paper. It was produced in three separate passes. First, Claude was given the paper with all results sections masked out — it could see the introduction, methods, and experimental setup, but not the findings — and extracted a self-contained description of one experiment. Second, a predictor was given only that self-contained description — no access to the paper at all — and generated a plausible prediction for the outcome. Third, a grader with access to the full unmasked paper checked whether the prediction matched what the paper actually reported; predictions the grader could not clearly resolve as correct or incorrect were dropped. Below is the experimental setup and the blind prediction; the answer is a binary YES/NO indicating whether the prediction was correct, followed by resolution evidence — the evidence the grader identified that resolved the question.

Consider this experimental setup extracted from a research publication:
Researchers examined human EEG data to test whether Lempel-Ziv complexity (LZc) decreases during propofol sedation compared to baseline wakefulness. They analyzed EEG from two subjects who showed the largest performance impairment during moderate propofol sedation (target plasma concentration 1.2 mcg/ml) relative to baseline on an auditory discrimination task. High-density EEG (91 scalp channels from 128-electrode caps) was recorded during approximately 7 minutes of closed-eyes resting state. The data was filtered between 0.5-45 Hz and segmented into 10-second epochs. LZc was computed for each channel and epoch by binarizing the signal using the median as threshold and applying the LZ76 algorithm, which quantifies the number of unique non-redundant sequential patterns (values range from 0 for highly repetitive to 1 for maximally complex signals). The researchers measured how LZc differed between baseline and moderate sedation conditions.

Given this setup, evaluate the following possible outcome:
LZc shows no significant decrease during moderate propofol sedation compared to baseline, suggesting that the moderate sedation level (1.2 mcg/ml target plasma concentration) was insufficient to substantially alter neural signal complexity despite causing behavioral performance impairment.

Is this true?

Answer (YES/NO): NO